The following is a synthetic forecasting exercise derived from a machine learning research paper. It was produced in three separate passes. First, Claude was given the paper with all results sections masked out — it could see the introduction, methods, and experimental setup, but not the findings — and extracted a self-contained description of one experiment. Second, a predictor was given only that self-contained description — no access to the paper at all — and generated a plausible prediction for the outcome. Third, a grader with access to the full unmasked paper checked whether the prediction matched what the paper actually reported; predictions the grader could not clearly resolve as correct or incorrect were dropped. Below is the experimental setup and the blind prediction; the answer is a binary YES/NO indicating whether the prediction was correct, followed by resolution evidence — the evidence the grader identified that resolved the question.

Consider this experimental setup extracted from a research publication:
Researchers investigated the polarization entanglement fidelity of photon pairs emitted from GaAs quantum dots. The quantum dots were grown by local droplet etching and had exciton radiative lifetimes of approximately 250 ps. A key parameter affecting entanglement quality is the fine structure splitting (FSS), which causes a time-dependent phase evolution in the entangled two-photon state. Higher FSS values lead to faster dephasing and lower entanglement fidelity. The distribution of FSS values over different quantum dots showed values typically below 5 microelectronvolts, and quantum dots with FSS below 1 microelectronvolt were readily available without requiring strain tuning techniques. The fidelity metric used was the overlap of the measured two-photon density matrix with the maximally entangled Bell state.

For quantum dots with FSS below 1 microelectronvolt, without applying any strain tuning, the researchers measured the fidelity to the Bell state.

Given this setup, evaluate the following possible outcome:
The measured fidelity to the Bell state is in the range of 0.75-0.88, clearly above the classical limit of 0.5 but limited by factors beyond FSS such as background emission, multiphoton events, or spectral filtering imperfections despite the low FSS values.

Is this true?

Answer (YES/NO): NO